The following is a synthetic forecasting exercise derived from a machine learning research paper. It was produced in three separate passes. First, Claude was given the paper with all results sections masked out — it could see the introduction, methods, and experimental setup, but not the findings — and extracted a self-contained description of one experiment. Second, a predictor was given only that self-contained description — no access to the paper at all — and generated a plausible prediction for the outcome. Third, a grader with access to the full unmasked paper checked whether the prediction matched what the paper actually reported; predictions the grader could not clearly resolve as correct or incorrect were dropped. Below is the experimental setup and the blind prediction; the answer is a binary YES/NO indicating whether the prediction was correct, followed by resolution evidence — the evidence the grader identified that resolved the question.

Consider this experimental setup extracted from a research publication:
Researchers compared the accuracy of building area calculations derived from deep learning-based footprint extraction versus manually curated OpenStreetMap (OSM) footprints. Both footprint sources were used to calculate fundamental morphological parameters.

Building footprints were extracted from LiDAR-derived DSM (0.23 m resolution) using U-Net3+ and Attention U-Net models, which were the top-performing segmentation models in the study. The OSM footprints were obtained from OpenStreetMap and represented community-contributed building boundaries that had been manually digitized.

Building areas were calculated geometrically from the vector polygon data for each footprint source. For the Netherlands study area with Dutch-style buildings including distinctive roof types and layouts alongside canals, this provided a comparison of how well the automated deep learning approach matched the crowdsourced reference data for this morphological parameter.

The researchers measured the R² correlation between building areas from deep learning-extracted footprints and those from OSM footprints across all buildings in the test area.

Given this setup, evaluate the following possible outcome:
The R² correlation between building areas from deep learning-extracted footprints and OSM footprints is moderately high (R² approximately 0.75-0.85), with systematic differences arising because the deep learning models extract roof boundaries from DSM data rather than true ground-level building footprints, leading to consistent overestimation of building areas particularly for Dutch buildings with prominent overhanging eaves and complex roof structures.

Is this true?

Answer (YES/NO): NO